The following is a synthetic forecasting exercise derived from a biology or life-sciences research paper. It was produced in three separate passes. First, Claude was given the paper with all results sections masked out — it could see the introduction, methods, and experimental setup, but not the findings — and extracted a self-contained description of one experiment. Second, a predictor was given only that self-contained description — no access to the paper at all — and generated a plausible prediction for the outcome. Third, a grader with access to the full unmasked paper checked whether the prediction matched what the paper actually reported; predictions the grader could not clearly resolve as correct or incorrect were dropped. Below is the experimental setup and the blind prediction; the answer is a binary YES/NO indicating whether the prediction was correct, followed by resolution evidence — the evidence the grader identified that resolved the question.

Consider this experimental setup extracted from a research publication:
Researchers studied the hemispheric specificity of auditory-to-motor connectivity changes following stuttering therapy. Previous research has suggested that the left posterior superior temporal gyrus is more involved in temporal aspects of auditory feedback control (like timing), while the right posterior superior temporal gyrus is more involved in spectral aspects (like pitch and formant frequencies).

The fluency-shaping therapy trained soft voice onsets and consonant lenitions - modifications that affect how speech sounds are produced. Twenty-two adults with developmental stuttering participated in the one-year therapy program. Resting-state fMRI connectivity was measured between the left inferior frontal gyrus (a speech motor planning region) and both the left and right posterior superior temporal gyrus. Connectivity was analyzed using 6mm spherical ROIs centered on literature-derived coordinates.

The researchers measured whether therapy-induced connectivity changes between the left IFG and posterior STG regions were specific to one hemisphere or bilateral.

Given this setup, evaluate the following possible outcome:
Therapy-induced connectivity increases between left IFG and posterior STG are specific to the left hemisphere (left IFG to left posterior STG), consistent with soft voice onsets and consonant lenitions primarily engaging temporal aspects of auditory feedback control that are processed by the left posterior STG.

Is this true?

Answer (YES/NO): NO